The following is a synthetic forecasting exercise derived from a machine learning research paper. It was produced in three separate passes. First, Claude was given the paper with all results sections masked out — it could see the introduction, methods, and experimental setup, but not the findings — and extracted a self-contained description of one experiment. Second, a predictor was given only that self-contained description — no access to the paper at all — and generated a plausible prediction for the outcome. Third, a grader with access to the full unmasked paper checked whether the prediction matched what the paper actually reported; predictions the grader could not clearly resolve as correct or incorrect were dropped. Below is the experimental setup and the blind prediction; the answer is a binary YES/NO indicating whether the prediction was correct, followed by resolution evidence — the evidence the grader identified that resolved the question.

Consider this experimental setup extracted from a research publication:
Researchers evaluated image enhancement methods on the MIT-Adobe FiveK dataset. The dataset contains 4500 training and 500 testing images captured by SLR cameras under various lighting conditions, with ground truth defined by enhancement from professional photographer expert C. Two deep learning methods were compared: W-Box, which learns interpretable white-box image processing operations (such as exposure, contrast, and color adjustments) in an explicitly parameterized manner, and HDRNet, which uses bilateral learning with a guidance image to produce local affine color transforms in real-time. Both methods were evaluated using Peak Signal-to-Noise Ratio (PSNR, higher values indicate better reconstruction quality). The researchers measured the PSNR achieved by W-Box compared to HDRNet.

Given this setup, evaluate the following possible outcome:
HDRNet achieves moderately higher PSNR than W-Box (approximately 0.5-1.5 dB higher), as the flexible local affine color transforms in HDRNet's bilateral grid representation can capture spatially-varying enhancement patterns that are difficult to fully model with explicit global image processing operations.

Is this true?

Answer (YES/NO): NO